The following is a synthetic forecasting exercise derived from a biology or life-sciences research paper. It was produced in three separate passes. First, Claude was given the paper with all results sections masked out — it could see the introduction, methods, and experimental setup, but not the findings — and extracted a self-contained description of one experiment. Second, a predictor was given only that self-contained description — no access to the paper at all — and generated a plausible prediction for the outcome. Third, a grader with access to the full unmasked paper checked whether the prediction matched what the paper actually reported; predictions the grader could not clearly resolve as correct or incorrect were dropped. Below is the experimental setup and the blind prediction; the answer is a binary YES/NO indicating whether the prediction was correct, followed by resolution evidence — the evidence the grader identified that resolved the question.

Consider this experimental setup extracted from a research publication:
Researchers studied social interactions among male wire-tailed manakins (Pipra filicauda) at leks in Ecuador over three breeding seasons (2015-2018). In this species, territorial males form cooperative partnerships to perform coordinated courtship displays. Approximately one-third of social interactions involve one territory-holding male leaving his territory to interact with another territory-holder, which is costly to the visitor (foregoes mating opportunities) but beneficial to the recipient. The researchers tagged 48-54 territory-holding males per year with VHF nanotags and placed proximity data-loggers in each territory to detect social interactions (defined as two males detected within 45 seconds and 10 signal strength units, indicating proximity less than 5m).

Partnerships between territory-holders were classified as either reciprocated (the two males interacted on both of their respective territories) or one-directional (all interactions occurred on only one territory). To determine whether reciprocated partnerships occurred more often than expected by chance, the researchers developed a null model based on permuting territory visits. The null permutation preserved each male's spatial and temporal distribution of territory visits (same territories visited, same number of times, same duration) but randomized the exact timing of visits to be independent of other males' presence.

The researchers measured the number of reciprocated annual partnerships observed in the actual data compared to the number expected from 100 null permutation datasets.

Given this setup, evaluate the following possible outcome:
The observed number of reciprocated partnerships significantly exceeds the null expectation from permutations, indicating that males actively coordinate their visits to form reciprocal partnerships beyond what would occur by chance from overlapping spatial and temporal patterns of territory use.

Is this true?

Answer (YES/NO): YES